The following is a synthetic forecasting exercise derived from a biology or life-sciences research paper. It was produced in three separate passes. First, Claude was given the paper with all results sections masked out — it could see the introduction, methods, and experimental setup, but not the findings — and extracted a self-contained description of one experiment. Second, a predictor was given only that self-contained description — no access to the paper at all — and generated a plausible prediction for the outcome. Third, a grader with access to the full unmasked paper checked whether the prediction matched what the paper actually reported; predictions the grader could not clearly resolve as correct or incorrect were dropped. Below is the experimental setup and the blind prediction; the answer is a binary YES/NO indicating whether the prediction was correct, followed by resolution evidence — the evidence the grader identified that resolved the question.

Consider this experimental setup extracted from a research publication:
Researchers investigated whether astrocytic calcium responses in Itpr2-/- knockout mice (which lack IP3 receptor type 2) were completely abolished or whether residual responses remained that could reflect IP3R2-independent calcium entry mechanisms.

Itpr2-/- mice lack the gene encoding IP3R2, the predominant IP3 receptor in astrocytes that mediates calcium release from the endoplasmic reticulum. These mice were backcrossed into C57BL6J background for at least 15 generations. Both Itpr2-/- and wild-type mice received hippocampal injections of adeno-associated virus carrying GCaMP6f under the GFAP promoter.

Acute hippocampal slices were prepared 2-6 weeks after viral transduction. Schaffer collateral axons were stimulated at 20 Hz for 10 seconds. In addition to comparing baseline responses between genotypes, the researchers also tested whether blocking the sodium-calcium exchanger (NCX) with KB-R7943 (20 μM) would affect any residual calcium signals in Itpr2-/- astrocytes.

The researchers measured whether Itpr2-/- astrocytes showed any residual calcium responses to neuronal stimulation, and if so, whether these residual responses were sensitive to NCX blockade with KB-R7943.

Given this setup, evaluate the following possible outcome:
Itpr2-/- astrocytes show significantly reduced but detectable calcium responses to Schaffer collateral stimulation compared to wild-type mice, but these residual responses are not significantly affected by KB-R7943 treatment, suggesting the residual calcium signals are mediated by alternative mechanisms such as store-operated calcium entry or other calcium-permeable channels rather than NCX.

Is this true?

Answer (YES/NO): NO